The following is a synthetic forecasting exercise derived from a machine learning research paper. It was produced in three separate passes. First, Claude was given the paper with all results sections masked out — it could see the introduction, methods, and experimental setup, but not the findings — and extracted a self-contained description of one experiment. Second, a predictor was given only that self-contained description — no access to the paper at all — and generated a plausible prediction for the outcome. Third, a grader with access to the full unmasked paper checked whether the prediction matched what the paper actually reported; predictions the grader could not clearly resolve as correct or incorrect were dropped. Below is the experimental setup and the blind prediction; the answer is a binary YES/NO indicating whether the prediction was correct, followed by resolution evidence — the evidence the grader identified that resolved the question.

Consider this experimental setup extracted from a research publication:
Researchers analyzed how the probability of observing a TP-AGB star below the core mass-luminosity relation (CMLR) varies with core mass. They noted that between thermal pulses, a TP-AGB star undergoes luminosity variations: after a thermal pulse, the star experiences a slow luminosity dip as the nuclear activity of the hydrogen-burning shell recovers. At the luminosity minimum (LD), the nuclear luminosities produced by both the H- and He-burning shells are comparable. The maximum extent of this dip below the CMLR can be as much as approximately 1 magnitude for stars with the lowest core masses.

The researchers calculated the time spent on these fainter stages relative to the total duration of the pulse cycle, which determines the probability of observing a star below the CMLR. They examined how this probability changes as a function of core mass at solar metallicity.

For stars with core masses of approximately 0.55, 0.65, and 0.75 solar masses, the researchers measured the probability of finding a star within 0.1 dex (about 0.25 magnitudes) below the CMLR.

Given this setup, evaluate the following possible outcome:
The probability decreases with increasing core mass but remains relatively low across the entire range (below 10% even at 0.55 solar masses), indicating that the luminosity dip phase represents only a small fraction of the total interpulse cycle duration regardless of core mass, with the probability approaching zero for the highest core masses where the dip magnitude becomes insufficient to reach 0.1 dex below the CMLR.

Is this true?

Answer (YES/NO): NO